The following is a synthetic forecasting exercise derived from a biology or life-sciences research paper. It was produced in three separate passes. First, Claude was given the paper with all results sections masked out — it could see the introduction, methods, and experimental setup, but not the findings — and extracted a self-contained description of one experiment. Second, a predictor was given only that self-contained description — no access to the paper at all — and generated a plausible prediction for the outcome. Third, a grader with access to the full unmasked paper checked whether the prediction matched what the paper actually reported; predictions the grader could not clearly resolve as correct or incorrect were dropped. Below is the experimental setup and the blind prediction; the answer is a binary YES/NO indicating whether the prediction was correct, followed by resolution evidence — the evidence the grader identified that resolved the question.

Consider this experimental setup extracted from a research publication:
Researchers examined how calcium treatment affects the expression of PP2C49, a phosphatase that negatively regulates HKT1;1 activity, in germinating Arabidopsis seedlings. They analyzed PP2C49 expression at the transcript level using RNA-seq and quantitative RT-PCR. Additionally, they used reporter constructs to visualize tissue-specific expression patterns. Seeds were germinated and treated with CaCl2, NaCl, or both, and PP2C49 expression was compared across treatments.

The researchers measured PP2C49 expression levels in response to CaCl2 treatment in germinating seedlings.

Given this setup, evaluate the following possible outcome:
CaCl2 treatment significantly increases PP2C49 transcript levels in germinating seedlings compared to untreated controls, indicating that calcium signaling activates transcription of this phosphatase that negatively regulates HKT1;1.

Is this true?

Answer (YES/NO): NO